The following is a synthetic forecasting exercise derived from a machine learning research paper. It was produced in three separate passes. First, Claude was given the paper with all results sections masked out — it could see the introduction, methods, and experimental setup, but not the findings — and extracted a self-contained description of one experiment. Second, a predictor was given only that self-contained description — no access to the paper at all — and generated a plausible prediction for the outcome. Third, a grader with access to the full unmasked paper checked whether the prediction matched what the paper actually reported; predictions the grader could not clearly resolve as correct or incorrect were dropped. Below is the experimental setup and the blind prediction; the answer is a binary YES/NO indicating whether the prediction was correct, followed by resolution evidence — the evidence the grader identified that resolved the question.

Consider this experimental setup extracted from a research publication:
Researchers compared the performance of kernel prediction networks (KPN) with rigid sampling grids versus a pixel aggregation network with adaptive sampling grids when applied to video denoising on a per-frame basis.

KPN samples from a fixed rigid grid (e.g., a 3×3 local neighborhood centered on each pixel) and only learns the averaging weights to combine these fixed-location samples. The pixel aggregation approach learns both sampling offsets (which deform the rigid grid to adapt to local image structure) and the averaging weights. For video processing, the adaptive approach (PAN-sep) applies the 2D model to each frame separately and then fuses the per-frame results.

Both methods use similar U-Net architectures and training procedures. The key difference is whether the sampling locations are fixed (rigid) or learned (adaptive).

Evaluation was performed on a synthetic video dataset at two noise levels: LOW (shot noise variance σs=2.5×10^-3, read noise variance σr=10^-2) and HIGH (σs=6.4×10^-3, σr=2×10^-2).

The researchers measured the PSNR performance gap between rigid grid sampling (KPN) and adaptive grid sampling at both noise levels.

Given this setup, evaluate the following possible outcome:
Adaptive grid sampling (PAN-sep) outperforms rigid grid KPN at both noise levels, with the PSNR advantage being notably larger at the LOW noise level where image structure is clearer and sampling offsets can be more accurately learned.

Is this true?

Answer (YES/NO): NO